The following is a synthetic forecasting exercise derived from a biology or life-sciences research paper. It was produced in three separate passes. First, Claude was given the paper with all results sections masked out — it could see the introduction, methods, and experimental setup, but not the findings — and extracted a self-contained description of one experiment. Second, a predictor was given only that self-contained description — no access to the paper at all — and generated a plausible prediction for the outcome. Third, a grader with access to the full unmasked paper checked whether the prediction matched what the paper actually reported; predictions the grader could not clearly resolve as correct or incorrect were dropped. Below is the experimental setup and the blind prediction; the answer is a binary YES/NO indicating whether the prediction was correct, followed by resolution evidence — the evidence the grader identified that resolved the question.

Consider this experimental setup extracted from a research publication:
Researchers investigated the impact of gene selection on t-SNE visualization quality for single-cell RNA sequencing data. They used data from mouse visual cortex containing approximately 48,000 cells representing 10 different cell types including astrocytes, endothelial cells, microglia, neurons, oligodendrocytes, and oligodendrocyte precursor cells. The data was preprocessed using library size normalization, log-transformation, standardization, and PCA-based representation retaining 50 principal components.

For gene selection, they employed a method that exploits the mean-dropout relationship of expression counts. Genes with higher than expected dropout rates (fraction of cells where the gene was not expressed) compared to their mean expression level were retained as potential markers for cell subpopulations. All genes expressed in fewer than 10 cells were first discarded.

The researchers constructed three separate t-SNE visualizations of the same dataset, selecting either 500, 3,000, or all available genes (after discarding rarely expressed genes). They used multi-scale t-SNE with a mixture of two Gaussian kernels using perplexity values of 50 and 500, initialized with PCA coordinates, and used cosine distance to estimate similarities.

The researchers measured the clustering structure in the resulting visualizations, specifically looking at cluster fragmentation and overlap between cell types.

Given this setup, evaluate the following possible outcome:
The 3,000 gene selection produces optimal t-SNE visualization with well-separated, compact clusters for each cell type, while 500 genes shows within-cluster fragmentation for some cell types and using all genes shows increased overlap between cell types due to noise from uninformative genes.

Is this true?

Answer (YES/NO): YES